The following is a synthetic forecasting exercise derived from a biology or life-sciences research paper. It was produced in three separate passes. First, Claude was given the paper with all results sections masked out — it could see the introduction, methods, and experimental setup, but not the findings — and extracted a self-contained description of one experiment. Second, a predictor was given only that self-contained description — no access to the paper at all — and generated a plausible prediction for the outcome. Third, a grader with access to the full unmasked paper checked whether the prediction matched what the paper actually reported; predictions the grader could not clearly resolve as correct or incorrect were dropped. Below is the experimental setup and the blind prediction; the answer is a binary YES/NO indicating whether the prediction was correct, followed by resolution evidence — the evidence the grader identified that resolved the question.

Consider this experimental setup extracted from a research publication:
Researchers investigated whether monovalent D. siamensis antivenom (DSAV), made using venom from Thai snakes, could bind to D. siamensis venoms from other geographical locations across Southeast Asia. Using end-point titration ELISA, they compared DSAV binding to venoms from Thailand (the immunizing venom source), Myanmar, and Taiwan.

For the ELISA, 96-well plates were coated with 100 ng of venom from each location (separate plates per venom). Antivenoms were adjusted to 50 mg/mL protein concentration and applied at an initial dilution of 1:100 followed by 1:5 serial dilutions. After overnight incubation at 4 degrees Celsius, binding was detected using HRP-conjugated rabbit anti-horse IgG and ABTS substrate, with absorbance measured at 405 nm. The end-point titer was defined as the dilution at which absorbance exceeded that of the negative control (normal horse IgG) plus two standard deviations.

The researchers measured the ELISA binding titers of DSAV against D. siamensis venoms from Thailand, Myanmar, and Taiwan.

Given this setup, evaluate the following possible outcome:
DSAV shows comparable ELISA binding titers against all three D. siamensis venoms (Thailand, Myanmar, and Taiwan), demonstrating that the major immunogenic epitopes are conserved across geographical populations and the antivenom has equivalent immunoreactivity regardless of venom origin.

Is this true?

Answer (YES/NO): NO